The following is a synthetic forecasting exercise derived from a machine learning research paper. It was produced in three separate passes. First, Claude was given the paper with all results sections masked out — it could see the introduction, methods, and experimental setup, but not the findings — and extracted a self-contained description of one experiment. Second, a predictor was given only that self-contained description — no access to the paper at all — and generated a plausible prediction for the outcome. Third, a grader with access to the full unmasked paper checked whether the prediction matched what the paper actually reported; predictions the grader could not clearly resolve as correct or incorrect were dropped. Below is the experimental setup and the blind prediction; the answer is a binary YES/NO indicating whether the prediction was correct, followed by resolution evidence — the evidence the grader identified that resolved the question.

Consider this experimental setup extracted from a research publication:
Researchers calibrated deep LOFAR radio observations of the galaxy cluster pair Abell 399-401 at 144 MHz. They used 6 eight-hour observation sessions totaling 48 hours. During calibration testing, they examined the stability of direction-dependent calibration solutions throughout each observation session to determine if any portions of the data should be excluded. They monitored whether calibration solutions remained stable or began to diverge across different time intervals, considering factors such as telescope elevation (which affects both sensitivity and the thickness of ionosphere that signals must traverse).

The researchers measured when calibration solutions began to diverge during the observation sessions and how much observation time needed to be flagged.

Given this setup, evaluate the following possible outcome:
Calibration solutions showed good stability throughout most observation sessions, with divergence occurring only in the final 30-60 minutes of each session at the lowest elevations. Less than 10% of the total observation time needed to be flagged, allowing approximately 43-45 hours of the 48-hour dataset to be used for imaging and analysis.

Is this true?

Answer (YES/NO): NO